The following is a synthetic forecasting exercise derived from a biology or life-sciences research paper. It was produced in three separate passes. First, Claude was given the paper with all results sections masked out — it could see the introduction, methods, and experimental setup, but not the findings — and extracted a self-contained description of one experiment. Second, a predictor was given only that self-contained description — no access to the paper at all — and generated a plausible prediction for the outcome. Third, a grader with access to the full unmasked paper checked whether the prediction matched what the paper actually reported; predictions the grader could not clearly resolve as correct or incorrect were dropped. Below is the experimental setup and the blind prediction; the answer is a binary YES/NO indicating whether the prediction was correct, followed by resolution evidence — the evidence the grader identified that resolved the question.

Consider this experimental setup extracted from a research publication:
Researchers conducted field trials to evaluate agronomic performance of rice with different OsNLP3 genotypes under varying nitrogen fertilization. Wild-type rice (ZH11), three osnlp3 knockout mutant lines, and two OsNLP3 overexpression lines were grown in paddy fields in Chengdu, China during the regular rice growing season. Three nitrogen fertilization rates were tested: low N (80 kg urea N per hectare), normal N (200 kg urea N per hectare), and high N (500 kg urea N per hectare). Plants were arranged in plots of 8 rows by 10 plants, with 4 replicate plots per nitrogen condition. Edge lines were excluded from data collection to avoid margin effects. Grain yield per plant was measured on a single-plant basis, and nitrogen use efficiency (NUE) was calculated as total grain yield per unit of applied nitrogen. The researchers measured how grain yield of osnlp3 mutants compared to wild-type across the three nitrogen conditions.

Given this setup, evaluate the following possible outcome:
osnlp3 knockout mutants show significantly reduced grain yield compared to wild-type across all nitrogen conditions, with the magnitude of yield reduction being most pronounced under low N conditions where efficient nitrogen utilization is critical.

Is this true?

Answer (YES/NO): NO